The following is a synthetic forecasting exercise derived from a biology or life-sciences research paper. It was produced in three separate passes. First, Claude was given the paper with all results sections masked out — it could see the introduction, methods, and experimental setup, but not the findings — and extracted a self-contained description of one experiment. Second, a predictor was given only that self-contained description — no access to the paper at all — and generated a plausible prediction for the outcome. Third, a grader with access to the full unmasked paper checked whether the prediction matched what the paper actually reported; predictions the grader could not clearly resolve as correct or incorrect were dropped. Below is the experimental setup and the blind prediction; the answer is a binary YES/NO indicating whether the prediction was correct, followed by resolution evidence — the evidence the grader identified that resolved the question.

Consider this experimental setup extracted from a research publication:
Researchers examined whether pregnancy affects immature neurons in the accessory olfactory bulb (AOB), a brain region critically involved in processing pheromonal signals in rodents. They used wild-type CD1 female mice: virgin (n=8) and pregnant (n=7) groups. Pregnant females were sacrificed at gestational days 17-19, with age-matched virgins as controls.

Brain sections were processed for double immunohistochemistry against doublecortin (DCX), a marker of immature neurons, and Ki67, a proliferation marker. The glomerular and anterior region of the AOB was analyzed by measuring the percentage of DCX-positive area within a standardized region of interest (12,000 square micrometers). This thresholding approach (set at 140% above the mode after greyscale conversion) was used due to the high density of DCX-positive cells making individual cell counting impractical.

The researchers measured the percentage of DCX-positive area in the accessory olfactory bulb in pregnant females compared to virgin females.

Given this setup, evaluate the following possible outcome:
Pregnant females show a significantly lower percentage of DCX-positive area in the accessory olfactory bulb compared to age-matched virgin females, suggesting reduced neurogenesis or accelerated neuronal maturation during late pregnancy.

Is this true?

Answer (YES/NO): NO